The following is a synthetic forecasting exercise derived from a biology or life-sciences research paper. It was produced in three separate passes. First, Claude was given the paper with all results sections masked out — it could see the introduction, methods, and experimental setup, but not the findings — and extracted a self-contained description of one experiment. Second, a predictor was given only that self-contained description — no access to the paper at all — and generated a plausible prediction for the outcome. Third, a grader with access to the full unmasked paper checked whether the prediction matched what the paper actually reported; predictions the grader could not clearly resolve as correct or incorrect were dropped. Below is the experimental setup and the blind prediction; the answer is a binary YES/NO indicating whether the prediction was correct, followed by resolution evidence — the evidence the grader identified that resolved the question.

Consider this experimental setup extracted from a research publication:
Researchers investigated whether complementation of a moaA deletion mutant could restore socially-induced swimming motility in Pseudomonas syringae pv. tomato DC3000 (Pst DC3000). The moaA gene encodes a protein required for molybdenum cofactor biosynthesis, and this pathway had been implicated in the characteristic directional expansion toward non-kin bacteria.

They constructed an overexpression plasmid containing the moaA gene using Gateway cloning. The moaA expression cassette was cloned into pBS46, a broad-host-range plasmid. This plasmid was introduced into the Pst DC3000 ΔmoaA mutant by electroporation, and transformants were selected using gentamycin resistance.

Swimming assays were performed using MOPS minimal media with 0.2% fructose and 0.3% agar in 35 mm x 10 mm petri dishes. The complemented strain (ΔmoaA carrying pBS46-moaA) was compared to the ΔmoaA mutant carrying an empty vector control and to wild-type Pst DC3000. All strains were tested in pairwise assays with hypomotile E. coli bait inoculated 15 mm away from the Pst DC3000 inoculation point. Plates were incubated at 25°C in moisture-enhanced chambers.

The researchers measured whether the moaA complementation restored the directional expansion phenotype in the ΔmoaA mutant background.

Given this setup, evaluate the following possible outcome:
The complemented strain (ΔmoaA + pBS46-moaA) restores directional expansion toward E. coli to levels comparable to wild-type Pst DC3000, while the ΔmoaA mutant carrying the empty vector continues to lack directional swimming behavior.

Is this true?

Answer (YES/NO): YES